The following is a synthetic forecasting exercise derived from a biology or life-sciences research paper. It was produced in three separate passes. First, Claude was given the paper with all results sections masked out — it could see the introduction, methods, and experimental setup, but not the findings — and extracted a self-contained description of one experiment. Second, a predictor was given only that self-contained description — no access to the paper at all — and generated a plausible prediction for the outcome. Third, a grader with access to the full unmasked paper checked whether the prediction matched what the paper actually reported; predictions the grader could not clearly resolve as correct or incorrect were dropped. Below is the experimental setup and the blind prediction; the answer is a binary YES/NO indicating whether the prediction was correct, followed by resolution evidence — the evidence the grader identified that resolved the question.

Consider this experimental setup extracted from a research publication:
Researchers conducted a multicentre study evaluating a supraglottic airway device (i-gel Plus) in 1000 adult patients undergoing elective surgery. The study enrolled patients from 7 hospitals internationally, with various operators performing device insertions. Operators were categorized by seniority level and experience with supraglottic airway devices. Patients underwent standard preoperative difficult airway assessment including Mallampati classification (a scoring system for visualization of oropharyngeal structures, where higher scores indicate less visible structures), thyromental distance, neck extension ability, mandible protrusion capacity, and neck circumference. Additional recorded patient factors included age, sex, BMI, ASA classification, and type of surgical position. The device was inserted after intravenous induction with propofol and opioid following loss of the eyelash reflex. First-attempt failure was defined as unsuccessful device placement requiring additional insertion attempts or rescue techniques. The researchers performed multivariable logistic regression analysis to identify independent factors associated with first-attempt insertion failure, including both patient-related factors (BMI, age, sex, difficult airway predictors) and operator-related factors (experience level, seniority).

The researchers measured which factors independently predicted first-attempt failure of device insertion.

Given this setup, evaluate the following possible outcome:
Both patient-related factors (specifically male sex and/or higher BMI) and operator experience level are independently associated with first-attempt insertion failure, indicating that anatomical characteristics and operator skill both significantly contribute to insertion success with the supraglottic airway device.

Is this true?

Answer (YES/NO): NO